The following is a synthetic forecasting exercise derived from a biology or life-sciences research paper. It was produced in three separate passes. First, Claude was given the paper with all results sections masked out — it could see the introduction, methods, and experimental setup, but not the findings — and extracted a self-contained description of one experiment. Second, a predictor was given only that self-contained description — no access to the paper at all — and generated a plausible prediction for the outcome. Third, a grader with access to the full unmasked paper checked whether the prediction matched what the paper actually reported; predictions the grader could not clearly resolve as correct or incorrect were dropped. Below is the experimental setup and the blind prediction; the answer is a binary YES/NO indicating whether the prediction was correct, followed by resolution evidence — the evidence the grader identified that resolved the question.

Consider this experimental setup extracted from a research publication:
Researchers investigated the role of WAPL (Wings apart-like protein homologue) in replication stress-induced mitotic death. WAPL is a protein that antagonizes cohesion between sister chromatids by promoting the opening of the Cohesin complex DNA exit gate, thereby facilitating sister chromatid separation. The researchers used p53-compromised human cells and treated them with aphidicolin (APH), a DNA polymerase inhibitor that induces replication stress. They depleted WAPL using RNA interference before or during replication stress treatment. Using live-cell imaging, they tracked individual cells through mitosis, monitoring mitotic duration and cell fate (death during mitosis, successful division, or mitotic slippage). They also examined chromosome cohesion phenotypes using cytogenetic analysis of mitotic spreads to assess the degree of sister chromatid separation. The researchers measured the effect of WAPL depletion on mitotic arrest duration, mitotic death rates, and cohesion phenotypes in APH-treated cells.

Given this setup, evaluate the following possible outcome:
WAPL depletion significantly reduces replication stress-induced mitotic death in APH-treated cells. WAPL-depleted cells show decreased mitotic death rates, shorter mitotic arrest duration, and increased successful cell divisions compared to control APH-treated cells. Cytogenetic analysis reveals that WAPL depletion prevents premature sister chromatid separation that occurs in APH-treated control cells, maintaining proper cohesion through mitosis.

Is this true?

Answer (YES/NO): NO